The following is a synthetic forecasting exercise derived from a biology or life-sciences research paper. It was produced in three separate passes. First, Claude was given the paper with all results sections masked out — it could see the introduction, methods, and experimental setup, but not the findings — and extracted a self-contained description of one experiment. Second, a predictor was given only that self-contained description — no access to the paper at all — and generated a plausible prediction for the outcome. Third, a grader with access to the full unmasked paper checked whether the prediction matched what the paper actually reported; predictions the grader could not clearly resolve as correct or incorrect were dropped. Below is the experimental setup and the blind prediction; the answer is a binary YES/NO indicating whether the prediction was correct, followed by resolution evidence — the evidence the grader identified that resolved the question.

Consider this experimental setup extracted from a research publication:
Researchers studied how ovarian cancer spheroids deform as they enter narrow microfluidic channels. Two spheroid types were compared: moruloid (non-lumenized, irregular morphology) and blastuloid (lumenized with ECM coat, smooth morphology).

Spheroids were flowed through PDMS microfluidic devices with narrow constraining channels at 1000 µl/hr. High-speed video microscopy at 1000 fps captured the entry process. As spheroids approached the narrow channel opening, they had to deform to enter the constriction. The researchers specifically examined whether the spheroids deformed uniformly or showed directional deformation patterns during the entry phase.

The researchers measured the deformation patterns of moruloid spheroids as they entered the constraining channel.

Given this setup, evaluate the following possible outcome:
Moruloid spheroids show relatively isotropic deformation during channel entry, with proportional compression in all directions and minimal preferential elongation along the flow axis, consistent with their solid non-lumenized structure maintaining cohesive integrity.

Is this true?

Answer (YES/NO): NO